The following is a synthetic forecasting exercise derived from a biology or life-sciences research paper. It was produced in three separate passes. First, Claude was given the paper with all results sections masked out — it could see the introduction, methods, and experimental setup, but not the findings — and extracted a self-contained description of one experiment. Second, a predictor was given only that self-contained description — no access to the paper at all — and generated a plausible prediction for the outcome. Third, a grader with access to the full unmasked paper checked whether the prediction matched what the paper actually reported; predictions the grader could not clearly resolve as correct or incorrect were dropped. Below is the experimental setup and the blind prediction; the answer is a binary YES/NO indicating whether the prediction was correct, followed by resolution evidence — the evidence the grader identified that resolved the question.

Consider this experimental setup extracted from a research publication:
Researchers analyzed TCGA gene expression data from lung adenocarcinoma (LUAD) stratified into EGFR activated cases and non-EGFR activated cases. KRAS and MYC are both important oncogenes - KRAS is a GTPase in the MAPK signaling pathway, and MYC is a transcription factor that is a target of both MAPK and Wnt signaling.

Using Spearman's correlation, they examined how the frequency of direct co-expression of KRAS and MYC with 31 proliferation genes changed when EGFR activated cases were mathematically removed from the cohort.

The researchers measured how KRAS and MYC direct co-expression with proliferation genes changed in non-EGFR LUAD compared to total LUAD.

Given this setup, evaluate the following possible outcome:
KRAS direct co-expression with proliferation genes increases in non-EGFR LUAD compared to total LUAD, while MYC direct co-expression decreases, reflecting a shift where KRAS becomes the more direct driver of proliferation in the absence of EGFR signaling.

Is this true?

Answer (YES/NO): NO